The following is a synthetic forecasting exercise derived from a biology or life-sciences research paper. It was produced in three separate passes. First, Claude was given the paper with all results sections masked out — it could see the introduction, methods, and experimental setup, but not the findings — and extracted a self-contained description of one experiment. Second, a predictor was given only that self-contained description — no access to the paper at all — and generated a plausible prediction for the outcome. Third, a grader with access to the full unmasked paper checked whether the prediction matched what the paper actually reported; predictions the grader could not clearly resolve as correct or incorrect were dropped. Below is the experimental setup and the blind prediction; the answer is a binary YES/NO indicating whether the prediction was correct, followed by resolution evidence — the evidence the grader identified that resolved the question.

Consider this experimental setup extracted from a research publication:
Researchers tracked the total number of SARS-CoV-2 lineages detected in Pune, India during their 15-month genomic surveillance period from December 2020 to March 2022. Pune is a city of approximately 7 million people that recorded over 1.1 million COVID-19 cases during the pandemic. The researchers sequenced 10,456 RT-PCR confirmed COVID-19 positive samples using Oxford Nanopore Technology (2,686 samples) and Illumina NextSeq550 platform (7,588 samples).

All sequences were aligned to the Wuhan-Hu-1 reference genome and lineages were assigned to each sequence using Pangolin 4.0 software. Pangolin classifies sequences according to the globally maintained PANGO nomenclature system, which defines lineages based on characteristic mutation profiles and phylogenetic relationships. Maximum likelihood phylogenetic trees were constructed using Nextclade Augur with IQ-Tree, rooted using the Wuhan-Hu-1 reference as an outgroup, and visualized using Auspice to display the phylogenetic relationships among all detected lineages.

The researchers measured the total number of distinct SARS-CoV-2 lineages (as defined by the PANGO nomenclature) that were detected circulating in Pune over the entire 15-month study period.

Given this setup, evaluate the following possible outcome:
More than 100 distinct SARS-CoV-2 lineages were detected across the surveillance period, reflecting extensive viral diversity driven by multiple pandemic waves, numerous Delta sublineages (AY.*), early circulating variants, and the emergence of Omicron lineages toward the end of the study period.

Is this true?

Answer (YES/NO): YES